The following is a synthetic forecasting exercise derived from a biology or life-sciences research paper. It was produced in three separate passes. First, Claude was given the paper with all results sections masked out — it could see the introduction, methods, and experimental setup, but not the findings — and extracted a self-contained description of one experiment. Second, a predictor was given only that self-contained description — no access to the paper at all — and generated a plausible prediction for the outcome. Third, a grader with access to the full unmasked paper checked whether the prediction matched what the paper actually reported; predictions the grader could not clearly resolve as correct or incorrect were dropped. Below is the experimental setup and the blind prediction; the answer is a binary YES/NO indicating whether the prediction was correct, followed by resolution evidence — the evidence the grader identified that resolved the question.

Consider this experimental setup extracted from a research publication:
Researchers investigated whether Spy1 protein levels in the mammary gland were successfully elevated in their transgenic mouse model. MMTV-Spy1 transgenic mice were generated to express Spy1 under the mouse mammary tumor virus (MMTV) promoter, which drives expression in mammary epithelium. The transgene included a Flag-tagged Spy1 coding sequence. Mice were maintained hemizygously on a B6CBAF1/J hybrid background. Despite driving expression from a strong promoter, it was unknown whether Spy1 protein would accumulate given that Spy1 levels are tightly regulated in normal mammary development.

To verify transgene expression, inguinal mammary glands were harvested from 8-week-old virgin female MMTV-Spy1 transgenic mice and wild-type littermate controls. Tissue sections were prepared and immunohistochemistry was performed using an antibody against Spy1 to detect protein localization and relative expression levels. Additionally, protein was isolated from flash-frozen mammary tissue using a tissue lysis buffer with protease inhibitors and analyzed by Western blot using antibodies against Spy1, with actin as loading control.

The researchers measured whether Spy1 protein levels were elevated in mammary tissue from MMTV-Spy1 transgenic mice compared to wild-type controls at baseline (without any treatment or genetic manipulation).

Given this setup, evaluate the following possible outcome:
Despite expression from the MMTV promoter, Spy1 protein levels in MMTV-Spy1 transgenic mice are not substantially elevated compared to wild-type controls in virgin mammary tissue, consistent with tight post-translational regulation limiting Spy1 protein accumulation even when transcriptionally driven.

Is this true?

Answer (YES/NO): NO